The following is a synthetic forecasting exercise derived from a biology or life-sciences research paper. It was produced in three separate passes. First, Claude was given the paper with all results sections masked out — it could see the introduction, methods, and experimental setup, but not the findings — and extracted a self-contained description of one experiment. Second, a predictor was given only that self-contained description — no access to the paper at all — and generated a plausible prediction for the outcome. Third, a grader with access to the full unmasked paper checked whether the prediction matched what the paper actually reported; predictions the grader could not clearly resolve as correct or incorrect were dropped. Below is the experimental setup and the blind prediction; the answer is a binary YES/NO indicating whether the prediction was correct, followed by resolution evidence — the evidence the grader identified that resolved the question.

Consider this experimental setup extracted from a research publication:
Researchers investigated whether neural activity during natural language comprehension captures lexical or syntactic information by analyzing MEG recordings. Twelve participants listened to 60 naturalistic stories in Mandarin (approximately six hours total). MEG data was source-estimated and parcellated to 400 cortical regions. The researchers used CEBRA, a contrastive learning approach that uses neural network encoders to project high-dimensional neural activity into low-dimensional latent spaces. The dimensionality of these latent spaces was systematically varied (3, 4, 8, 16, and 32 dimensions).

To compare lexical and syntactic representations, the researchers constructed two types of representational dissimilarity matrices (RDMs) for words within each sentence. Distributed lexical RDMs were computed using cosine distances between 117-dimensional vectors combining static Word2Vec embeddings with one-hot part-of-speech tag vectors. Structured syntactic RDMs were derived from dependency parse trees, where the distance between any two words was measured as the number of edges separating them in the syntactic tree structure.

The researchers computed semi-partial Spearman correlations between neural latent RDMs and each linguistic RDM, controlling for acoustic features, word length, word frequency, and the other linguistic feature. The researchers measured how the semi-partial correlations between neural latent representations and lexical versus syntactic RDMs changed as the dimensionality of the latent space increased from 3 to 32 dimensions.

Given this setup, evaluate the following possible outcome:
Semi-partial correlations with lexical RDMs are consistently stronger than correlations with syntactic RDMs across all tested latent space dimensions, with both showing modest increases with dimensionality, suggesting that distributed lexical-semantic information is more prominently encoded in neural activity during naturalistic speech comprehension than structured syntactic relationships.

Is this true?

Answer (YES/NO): NO